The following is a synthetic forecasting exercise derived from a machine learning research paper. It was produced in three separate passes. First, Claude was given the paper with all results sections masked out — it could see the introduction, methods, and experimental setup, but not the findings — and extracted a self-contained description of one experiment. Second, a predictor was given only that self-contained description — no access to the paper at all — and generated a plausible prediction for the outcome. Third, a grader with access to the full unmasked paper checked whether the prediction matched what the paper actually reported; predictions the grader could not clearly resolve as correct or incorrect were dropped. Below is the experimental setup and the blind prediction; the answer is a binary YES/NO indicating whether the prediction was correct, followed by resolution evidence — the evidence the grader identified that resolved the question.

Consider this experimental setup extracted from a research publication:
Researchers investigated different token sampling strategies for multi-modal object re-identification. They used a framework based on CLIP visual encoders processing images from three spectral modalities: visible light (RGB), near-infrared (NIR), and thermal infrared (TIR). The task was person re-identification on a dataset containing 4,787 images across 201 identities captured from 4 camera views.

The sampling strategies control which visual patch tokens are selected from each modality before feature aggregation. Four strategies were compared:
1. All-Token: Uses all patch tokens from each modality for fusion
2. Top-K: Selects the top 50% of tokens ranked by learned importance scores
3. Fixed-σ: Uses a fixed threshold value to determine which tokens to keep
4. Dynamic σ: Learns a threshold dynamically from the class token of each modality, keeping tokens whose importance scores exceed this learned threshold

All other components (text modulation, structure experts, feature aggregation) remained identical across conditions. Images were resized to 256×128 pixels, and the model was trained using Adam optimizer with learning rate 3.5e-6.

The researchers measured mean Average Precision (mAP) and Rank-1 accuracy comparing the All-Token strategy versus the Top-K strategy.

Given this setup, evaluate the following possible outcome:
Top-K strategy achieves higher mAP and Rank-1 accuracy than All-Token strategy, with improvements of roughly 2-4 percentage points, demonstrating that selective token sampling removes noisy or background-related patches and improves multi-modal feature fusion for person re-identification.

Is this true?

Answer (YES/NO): NO